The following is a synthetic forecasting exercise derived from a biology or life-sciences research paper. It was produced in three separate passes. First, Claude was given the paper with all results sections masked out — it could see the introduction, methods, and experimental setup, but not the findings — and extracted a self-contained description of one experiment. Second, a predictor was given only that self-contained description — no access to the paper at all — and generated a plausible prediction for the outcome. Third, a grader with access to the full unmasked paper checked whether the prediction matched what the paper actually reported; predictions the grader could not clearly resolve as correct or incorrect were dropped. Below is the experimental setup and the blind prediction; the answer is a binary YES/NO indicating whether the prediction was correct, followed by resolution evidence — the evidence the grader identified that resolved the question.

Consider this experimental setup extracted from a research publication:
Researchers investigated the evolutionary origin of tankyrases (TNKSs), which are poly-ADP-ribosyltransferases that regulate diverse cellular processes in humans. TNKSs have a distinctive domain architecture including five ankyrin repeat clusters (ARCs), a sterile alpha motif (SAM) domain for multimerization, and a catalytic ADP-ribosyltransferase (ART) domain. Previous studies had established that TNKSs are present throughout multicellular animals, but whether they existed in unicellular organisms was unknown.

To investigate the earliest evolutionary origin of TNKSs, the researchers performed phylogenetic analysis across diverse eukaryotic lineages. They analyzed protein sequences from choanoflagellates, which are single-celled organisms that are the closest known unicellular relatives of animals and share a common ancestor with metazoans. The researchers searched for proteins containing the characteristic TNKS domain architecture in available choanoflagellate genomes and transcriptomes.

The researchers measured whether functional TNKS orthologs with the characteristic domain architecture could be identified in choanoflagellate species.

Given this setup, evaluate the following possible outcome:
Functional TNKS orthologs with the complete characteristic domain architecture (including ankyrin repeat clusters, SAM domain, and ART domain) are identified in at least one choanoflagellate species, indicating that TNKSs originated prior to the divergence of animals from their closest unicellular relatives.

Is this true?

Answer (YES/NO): YES